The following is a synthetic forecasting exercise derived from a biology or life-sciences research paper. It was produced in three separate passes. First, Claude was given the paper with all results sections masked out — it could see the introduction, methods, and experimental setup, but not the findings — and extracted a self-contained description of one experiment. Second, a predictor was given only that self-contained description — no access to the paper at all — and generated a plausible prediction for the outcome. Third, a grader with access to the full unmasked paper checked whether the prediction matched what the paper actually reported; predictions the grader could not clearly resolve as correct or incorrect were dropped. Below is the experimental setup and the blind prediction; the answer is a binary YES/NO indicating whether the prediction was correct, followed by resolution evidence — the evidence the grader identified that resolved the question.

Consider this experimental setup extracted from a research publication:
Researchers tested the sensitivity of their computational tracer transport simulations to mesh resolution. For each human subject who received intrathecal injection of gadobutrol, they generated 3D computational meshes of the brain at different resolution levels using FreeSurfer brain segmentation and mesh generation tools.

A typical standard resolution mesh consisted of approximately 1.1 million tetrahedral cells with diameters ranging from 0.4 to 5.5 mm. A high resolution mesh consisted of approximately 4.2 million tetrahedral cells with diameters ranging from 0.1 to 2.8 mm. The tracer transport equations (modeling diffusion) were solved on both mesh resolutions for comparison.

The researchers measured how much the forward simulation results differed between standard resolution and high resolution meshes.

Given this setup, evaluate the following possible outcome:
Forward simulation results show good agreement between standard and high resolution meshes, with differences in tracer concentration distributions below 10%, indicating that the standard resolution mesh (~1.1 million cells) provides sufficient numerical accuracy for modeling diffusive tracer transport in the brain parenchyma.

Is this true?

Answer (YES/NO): YES